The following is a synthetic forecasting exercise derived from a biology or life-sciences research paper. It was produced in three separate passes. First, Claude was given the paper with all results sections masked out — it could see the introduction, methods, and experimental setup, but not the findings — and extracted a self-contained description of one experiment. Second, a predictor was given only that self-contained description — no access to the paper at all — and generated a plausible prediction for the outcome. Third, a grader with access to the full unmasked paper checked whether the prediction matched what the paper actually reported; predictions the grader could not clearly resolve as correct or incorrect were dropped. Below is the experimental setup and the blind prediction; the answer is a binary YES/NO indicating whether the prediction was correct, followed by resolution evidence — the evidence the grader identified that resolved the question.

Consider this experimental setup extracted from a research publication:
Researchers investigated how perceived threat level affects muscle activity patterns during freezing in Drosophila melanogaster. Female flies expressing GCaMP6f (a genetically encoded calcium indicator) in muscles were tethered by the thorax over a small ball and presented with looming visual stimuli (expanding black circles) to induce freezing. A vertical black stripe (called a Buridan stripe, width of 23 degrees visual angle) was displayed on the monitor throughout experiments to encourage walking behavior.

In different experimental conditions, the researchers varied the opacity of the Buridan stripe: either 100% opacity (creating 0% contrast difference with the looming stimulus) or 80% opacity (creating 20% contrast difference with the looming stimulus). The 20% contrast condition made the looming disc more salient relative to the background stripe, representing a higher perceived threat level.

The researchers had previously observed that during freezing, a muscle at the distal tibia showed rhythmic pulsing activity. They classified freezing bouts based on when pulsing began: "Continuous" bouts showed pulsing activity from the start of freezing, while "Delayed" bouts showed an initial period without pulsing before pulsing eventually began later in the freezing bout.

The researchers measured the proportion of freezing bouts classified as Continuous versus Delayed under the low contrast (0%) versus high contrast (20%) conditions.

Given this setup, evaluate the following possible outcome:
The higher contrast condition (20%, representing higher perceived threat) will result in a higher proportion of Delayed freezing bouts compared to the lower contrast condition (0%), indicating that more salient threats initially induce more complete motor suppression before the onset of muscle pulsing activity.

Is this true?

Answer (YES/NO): YES